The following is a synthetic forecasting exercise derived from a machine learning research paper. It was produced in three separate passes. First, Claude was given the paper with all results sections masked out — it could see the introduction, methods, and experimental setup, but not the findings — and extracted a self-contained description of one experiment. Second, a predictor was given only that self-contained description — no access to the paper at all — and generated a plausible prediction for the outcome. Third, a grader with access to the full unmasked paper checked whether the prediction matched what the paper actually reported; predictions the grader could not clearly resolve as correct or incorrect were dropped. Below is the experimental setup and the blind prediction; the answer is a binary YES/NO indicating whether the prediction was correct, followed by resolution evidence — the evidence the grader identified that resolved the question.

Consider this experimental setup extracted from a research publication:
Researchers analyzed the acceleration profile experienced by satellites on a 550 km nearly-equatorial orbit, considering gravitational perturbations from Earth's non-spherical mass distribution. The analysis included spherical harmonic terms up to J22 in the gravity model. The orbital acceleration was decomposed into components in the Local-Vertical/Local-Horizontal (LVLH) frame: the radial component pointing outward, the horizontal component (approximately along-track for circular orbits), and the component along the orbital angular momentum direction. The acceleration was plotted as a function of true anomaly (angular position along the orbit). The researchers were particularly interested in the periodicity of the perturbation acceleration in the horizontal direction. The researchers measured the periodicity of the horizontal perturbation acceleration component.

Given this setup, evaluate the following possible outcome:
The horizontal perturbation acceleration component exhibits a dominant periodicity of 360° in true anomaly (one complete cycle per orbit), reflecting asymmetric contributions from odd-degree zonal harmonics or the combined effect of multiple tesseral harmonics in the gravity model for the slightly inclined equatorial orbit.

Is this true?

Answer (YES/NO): NO